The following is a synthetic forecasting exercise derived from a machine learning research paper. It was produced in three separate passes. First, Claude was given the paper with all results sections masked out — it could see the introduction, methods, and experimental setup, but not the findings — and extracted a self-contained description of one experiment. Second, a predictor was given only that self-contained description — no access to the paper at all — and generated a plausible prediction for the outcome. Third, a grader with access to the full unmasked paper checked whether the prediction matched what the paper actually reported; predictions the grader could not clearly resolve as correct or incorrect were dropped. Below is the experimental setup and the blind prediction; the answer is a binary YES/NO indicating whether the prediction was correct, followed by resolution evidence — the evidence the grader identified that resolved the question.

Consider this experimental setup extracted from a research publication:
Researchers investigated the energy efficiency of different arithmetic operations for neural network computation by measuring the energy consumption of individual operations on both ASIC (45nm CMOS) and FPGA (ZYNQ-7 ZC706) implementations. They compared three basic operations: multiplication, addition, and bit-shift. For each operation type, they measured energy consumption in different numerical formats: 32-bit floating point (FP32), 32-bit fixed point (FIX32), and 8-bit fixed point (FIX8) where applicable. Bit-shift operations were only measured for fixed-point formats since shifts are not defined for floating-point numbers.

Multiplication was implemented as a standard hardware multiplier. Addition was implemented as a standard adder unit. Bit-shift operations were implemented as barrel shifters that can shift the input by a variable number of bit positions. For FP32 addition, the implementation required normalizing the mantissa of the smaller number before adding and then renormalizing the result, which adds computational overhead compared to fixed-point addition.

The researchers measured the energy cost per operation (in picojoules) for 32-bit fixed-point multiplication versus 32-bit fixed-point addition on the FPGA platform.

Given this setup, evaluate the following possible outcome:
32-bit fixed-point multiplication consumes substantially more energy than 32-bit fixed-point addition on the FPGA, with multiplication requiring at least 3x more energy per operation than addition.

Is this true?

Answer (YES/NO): YES